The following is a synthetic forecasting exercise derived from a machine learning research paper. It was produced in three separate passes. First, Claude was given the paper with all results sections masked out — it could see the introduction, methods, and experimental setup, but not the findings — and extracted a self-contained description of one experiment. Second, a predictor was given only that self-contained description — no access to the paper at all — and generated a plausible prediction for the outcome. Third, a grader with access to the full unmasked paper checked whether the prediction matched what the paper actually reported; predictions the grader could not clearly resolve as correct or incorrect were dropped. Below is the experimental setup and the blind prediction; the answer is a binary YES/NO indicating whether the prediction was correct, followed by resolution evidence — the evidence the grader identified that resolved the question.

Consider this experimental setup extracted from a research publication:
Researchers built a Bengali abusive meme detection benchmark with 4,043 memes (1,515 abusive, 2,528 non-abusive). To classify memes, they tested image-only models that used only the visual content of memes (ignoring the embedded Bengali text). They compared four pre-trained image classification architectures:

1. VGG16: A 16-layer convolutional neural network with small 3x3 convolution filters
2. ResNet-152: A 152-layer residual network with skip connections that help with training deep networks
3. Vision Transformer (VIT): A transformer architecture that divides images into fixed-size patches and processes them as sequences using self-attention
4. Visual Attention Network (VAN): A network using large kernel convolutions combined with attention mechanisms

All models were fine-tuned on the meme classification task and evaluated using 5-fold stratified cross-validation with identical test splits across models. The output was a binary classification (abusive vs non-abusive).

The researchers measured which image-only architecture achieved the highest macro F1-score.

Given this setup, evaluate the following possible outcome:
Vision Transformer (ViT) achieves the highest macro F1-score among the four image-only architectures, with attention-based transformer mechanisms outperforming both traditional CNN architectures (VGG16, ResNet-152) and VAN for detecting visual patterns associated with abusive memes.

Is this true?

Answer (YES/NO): YES